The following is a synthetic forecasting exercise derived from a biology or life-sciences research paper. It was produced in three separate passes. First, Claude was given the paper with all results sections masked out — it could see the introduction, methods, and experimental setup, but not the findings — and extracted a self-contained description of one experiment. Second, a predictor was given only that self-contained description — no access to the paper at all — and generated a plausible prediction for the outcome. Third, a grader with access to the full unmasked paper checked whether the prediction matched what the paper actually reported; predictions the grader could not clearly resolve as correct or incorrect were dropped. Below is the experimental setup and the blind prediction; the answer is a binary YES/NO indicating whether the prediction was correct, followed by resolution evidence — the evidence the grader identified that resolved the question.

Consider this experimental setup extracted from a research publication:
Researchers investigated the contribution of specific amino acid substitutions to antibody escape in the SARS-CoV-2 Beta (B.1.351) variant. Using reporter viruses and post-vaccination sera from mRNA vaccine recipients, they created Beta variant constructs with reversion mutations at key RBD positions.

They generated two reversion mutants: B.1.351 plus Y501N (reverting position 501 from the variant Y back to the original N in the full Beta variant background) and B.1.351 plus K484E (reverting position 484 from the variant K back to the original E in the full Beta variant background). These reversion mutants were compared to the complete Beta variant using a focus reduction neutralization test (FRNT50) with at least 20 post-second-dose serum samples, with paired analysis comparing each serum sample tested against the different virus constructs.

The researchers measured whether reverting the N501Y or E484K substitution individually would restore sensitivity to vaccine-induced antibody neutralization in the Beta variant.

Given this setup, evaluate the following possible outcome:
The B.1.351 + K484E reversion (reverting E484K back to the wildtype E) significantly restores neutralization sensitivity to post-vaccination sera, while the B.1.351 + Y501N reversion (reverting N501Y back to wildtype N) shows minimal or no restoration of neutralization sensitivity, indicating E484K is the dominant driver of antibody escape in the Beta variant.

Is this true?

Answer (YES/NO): YES